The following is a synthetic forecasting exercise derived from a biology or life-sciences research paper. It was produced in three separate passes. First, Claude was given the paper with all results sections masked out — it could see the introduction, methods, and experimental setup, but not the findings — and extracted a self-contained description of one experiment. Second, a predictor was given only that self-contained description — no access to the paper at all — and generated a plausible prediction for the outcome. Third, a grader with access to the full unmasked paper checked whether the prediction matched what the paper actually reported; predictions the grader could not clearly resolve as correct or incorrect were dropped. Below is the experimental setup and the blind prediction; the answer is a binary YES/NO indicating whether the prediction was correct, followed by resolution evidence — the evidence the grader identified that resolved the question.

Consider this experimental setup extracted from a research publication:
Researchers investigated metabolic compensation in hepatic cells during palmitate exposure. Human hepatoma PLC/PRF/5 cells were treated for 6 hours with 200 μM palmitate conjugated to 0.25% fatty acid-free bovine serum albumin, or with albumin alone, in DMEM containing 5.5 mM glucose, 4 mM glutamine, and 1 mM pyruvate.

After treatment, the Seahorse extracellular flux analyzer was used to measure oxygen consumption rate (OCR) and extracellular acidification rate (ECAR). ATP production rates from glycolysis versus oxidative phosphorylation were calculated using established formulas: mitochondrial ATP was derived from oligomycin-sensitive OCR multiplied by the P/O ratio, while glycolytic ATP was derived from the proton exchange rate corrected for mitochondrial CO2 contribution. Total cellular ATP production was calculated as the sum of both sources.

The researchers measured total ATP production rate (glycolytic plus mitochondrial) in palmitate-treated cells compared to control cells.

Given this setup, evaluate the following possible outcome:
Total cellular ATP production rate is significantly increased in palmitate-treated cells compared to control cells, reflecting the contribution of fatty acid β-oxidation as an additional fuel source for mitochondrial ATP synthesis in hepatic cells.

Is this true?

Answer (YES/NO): NO